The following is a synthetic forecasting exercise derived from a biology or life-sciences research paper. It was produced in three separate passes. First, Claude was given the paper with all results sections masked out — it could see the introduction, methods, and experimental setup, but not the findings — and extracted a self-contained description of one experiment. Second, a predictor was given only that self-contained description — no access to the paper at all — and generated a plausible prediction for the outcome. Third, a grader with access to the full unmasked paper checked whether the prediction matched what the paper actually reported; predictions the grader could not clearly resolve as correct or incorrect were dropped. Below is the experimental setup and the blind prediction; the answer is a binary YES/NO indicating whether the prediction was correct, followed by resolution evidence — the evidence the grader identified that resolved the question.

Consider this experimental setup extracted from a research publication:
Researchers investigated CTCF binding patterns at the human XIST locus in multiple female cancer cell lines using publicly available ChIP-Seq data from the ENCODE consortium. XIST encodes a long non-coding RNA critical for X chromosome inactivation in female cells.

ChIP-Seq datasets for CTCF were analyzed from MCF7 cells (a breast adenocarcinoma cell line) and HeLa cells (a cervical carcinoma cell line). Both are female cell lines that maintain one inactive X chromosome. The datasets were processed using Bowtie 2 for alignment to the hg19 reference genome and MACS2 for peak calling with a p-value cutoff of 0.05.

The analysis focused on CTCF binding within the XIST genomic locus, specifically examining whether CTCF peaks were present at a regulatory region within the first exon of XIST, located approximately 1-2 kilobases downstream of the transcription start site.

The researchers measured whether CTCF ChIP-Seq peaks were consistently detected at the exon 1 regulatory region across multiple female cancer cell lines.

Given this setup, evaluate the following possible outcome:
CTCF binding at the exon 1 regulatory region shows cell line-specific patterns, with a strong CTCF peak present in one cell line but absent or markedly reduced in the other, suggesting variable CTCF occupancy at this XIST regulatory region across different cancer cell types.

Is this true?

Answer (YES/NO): NO